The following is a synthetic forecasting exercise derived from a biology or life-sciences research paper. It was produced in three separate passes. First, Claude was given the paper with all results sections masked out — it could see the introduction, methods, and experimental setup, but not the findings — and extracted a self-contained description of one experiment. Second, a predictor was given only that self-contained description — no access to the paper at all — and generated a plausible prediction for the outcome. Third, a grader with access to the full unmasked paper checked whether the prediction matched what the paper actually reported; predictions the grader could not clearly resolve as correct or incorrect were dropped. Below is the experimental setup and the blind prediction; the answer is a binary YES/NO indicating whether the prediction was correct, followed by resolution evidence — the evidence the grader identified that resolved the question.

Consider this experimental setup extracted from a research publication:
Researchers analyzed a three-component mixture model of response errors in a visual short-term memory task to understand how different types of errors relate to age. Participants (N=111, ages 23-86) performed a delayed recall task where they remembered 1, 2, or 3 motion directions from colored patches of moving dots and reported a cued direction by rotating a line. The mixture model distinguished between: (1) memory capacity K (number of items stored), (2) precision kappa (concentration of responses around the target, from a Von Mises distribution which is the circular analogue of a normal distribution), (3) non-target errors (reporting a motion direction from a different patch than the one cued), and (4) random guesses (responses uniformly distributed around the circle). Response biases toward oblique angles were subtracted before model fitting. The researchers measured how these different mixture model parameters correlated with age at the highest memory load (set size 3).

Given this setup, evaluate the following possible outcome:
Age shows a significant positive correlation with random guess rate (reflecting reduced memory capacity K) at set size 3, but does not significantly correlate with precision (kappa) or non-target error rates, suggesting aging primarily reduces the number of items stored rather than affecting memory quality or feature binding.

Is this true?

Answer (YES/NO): NO